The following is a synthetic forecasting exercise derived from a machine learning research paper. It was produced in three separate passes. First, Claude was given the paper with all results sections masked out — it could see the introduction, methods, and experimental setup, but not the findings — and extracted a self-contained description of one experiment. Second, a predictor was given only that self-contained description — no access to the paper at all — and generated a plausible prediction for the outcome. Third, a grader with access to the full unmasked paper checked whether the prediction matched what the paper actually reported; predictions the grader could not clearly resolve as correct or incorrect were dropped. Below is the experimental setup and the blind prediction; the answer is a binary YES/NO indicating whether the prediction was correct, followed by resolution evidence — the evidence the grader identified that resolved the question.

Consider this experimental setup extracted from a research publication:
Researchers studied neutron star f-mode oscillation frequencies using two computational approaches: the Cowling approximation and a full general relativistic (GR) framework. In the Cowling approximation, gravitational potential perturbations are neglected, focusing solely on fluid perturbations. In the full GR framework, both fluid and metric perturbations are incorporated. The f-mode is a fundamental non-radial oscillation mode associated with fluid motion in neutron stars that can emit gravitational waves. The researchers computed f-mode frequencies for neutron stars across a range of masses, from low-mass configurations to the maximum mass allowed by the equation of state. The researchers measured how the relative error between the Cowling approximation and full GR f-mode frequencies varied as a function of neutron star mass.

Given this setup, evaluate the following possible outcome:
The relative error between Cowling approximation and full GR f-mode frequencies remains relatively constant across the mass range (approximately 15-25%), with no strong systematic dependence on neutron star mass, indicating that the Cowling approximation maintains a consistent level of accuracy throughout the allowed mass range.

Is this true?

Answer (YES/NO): NO